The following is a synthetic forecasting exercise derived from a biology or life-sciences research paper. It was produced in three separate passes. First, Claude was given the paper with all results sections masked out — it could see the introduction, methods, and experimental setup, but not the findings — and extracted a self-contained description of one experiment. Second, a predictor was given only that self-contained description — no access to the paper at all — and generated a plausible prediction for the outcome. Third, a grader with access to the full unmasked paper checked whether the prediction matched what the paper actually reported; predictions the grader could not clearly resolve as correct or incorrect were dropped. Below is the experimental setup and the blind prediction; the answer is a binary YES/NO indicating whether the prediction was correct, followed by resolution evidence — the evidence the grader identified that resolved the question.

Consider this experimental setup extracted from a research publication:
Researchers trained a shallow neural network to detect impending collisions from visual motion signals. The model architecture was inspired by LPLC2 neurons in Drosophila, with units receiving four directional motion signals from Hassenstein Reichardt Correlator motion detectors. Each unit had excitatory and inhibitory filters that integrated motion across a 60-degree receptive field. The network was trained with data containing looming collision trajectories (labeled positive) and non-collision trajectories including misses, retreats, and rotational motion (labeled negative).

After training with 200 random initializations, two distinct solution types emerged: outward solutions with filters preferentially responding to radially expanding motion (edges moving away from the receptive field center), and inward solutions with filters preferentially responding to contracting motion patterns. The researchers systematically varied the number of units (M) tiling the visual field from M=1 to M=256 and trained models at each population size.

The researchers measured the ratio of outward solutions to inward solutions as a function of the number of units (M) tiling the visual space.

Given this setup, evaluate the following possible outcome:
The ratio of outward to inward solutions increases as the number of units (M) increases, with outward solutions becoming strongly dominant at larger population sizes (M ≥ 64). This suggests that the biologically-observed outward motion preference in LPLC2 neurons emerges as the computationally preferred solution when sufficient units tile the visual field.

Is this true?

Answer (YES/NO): YES